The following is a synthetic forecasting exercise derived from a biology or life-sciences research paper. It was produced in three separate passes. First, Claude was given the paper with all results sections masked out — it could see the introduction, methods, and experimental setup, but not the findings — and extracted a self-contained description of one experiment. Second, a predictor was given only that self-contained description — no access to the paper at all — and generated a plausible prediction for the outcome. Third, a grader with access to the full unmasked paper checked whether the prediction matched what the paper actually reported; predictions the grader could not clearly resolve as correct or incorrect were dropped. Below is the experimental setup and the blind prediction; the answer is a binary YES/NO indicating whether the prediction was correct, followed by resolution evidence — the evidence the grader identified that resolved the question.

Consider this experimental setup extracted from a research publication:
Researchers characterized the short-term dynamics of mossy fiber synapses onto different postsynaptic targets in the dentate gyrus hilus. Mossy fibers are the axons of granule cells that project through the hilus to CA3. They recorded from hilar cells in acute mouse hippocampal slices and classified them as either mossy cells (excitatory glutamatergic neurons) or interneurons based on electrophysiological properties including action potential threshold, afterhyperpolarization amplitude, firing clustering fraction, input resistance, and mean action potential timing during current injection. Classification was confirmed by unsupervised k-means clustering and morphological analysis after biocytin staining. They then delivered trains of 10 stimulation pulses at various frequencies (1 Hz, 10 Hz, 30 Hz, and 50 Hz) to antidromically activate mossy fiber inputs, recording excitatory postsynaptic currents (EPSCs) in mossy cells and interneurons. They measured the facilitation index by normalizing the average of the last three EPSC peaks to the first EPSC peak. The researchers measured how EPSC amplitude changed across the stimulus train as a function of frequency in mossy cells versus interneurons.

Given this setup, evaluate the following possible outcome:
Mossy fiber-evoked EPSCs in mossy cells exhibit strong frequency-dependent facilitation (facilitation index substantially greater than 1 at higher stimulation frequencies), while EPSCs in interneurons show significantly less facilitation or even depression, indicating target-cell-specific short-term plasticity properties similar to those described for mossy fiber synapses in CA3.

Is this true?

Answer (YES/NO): NO